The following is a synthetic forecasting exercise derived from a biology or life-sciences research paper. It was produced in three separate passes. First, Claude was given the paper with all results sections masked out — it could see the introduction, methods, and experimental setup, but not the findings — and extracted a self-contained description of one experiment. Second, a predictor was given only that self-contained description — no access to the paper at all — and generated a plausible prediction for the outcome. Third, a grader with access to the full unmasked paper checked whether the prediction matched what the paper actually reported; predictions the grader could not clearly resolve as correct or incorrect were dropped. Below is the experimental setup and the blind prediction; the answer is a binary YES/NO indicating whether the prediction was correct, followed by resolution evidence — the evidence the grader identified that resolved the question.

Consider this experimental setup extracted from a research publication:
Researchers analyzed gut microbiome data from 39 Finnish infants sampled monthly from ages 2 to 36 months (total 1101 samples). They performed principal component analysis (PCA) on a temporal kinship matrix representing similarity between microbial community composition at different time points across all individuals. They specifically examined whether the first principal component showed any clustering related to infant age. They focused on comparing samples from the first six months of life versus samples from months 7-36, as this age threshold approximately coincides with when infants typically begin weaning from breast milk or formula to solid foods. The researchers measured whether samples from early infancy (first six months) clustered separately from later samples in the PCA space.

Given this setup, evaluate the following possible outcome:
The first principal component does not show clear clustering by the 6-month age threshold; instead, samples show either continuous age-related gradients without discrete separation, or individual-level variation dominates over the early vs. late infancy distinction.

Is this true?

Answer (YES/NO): NO